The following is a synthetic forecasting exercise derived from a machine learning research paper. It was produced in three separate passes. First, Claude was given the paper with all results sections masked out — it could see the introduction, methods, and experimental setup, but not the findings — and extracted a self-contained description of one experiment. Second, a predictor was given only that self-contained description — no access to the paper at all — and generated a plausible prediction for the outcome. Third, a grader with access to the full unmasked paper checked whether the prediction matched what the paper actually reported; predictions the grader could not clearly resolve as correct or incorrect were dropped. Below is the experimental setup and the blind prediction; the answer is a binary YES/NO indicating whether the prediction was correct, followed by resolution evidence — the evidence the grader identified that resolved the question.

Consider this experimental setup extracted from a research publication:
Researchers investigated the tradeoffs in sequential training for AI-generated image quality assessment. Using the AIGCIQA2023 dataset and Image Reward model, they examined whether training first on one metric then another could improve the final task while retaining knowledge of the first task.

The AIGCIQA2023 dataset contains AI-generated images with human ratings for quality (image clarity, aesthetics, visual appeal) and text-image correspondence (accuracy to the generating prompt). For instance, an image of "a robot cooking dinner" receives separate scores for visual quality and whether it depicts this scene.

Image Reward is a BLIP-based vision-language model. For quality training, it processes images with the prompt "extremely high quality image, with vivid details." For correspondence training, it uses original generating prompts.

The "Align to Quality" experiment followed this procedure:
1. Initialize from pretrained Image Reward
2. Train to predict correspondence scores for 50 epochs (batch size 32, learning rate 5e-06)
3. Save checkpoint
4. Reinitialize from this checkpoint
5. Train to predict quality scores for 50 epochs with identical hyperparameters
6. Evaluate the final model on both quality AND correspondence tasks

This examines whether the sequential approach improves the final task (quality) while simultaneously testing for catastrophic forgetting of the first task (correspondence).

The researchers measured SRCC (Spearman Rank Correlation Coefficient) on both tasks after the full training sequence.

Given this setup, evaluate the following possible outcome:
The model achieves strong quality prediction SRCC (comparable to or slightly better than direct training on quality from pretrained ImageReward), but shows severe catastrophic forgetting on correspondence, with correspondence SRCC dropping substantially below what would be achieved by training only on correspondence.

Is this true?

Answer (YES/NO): YES